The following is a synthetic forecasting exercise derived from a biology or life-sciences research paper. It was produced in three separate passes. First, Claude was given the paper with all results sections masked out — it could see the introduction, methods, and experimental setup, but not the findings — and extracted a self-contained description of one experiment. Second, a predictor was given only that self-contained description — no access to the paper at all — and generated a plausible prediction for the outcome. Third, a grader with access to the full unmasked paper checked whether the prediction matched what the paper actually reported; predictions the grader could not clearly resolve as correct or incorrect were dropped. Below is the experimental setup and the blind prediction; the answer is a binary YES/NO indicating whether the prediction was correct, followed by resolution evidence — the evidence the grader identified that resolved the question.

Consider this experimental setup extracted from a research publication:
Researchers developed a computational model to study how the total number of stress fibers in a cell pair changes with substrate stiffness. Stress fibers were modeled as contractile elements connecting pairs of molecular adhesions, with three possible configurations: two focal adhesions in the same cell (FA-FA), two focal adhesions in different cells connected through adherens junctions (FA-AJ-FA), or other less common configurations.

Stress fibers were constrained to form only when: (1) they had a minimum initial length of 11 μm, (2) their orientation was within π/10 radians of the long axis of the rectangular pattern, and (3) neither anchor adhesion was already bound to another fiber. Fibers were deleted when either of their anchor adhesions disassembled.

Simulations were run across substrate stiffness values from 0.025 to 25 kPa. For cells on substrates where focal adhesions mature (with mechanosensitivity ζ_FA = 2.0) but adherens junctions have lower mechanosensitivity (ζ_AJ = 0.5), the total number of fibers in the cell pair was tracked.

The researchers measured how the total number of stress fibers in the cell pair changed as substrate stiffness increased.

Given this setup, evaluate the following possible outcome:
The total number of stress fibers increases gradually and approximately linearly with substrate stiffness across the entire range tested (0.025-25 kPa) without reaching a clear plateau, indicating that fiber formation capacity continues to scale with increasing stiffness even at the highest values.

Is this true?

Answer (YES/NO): NO